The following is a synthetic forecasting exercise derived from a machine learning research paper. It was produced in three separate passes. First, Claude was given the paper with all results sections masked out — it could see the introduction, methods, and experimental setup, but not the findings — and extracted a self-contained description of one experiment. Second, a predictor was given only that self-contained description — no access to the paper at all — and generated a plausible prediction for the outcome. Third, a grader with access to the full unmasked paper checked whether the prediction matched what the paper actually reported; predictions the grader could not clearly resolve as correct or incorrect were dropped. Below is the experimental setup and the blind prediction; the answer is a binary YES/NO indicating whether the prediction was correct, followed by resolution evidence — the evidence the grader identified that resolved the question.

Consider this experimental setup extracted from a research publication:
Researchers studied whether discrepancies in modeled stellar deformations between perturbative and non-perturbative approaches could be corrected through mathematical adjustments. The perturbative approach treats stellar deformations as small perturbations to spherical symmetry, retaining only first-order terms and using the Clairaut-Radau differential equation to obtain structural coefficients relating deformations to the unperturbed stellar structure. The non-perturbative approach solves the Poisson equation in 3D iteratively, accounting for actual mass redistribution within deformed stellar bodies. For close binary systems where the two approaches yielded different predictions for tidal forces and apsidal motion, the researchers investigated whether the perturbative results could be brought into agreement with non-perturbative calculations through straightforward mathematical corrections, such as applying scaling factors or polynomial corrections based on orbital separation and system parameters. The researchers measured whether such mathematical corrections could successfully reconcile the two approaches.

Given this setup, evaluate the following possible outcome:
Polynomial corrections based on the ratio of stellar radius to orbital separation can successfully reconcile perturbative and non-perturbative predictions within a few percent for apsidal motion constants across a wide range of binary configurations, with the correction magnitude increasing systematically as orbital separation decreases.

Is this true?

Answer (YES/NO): NO